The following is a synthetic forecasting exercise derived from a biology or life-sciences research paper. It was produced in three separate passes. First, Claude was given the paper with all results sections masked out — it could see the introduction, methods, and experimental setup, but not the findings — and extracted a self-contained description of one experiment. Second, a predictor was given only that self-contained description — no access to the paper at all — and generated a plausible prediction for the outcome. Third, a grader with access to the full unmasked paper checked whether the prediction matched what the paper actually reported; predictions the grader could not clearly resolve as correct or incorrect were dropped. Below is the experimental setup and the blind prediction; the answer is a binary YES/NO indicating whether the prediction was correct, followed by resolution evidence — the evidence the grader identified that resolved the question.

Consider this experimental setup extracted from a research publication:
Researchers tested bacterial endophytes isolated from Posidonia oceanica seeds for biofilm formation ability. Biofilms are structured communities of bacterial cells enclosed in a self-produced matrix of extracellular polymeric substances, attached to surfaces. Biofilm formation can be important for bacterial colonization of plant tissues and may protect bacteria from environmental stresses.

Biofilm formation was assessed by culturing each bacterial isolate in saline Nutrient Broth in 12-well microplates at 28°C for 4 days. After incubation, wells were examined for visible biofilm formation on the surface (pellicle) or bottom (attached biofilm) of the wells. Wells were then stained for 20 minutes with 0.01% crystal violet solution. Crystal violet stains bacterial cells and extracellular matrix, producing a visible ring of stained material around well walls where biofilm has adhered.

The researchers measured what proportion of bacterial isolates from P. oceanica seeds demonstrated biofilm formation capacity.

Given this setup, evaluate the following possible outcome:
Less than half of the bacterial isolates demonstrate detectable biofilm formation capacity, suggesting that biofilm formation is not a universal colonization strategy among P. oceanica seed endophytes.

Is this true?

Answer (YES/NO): NO